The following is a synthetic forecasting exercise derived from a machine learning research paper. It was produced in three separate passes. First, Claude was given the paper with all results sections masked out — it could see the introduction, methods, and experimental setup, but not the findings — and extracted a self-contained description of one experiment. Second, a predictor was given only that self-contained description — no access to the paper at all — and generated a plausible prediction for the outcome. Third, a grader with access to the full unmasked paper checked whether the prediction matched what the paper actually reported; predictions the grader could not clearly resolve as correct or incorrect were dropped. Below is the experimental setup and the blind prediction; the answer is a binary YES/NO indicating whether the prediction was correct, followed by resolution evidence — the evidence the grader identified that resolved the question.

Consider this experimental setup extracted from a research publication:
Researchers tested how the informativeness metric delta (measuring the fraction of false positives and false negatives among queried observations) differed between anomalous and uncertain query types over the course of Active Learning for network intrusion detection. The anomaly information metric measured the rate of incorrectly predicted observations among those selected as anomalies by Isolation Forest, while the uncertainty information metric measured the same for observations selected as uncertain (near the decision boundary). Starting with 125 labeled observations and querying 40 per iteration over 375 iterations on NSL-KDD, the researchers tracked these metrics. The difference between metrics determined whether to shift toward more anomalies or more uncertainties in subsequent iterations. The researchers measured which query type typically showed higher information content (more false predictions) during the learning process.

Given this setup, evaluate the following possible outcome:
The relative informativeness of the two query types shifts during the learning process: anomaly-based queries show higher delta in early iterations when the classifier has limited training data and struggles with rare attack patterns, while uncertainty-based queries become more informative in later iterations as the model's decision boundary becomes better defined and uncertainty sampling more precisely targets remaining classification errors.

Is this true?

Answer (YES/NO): NO